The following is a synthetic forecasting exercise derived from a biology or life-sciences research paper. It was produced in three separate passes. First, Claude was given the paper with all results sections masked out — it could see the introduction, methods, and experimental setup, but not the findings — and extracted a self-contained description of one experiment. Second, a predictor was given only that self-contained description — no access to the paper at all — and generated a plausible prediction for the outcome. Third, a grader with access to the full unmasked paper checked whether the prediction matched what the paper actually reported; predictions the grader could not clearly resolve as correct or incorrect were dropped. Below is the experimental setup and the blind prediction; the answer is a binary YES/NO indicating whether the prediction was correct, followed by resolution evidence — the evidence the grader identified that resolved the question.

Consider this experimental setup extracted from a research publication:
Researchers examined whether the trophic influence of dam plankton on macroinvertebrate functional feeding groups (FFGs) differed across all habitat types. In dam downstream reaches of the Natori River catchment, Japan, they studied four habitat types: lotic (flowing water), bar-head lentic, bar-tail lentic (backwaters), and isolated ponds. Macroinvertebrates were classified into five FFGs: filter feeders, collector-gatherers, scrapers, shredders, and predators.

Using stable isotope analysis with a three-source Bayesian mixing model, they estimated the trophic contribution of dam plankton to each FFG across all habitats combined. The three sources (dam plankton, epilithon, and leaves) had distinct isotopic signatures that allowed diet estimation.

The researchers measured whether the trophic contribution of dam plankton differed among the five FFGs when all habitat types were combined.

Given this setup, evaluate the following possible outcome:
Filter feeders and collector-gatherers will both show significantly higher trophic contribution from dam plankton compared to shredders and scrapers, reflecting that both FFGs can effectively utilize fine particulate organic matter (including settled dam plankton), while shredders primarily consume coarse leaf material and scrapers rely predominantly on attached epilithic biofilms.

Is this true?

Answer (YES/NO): NO